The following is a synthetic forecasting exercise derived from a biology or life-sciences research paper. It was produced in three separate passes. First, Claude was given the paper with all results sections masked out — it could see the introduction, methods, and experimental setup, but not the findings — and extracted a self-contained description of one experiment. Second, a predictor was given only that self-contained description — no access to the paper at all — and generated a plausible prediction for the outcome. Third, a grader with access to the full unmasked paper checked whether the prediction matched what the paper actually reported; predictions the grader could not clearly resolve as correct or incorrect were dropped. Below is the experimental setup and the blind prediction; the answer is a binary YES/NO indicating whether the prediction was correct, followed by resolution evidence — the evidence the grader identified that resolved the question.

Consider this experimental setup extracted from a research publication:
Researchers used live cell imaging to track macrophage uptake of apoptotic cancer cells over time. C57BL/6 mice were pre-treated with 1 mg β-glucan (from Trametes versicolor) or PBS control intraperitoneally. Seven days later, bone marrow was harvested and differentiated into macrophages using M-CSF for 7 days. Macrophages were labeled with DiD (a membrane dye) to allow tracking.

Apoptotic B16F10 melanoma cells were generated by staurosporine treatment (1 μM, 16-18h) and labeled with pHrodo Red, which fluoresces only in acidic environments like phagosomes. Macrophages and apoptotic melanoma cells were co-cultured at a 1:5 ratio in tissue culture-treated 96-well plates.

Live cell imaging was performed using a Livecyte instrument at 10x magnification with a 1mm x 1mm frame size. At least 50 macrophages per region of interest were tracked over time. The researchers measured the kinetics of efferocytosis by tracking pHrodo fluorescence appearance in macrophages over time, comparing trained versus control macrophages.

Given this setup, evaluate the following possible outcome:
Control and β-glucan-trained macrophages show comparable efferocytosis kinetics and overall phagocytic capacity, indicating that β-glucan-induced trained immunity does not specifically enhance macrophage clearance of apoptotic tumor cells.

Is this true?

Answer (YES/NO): NO